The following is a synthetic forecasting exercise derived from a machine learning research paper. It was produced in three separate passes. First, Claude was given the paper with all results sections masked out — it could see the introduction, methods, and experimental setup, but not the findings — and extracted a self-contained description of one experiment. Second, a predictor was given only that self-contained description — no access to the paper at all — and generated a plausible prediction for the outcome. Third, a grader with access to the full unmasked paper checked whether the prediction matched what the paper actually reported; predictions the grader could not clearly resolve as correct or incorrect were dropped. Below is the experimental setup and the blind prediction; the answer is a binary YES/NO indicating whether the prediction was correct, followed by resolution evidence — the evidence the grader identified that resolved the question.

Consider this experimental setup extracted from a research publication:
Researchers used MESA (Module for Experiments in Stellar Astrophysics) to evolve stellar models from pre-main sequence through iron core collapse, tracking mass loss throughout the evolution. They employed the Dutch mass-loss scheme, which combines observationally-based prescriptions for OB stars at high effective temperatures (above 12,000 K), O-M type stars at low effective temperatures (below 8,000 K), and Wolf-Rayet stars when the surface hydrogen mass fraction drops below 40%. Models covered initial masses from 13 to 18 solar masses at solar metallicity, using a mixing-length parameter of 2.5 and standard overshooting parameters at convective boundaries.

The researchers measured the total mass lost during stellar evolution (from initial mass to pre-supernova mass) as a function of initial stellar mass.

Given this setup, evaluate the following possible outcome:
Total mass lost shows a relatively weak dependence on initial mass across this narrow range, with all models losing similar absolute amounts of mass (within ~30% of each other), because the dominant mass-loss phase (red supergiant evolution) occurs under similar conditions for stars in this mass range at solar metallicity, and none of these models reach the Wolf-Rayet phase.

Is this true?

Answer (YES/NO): NO